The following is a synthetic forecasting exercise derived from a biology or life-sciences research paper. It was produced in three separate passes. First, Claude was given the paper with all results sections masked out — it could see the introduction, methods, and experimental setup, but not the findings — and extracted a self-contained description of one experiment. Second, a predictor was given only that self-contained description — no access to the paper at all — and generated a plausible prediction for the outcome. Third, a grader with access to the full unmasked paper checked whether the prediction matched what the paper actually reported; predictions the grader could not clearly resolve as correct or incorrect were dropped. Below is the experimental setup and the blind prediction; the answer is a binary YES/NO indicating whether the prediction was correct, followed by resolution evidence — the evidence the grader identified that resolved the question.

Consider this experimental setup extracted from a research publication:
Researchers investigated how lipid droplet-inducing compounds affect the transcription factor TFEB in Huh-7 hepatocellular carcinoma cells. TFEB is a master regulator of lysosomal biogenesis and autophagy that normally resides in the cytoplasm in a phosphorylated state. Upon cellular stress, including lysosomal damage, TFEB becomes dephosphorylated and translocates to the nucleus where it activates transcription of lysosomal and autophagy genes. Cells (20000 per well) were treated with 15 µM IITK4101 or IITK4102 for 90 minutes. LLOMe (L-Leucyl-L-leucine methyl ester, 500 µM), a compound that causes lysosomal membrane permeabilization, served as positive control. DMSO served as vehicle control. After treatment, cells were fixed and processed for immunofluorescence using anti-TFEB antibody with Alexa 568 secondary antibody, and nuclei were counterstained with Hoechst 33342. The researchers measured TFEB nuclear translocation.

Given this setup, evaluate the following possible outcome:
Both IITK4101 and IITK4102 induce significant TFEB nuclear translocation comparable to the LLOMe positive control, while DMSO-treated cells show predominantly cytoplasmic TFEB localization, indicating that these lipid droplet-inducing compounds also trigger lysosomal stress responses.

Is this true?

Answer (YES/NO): YES